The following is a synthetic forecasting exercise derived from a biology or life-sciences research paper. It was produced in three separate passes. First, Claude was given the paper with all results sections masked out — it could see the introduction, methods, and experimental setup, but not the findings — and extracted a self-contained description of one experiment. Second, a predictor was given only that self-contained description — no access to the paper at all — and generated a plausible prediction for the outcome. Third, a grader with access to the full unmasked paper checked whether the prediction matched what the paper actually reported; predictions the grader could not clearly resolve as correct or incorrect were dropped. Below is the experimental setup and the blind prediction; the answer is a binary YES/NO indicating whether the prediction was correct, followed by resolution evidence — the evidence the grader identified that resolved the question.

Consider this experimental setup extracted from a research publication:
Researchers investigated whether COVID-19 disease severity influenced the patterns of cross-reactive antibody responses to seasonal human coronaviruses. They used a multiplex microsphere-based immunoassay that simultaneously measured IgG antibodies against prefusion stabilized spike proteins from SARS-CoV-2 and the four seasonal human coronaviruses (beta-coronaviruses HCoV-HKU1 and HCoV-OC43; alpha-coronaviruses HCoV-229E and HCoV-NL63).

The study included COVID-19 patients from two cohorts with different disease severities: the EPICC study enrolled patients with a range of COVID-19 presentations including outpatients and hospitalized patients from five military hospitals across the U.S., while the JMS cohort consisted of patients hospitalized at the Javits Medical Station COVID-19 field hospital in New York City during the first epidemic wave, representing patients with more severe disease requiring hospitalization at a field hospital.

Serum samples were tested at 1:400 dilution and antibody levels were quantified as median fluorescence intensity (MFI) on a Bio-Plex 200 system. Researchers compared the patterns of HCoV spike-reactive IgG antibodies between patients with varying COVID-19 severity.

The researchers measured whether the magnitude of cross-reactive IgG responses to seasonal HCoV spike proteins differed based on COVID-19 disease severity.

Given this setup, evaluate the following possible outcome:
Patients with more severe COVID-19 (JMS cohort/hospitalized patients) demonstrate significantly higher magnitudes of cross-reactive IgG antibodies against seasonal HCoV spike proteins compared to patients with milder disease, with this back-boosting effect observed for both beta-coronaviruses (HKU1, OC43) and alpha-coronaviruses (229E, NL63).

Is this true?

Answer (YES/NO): NO